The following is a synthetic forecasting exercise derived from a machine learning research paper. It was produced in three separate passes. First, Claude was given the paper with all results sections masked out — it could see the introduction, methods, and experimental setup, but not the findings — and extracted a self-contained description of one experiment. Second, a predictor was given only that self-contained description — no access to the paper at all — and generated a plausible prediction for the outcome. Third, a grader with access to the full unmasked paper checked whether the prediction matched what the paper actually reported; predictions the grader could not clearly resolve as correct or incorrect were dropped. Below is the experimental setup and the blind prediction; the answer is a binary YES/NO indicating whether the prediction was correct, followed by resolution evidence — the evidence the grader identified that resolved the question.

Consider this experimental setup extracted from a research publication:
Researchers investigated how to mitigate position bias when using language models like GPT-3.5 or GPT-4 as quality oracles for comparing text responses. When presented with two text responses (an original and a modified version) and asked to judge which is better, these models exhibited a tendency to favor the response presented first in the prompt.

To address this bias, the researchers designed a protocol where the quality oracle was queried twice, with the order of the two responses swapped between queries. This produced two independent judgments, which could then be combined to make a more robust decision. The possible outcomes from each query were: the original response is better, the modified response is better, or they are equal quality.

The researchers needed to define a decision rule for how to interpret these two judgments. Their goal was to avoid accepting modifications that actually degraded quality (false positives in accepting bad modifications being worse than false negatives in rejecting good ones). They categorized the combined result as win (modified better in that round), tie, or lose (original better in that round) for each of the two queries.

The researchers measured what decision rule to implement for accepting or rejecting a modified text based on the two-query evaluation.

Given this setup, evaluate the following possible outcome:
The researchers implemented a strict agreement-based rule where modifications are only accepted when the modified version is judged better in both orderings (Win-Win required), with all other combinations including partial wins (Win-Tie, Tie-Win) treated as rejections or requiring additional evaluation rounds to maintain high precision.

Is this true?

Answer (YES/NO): NO